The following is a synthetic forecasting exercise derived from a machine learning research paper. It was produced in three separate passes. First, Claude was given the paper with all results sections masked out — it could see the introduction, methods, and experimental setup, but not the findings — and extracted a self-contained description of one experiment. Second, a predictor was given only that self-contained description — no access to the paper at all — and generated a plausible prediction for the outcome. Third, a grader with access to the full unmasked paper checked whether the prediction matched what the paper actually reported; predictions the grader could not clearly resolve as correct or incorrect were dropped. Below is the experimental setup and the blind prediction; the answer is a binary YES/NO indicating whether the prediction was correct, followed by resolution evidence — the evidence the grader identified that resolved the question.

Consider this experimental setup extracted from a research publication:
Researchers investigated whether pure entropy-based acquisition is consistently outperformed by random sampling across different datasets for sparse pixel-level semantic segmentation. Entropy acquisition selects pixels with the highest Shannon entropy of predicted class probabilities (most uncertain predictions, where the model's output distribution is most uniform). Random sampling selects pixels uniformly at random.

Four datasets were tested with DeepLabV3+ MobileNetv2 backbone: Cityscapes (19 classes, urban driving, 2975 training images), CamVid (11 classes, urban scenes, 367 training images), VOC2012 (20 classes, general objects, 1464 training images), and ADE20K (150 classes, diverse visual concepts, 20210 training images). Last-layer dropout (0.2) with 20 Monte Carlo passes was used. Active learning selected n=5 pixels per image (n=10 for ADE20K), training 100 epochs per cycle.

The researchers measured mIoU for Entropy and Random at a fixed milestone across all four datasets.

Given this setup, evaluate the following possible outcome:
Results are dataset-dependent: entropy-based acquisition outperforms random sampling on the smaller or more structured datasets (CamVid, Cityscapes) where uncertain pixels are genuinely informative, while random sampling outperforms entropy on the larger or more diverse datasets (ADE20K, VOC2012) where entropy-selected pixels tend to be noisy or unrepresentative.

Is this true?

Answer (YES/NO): NO